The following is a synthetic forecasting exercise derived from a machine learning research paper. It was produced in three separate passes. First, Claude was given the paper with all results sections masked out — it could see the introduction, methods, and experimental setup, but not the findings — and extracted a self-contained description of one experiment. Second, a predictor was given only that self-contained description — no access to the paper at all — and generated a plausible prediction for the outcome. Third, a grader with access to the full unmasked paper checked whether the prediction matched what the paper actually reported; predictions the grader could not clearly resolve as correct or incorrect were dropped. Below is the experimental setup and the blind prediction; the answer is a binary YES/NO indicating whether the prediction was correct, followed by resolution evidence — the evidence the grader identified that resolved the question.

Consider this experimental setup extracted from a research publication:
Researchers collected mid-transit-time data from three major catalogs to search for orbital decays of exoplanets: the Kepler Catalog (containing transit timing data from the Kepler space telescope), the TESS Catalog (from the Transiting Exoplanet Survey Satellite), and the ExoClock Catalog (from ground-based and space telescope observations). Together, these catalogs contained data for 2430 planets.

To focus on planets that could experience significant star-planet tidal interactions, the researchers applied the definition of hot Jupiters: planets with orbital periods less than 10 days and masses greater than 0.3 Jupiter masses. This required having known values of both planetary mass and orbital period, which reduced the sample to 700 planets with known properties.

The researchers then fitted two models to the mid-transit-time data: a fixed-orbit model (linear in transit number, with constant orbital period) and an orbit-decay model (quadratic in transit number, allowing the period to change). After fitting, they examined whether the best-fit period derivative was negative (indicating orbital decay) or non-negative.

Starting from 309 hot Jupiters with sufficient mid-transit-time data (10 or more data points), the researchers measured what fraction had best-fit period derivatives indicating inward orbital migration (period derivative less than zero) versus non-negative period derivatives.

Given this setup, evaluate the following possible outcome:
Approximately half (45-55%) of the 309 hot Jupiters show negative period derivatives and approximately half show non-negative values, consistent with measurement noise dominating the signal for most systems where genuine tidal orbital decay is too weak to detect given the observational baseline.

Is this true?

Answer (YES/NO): YES